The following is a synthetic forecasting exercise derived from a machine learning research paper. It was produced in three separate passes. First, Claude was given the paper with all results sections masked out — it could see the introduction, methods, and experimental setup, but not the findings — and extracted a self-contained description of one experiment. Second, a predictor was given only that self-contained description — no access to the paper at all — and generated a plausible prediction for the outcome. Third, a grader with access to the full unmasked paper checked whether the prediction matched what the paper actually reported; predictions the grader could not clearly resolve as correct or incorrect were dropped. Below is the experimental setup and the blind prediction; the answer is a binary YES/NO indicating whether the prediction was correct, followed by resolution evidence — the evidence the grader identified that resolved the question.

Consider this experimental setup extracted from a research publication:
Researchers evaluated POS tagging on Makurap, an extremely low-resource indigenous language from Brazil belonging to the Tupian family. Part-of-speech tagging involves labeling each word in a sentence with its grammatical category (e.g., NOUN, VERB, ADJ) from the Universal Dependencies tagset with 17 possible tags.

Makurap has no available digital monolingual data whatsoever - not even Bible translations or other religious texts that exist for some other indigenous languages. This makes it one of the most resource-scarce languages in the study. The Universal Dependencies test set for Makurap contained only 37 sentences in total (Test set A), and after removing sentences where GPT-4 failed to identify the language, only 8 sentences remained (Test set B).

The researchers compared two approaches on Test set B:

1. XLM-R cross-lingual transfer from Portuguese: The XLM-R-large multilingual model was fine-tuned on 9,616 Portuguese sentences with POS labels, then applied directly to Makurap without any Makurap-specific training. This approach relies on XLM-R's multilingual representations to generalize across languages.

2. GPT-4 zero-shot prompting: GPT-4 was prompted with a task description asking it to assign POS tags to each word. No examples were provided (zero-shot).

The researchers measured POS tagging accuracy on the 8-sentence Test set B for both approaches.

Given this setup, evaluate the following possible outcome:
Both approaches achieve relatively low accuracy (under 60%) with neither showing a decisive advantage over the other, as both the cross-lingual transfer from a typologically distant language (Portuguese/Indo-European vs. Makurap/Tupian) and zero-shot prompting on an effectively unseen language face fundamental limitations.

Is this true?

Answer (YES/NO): YES